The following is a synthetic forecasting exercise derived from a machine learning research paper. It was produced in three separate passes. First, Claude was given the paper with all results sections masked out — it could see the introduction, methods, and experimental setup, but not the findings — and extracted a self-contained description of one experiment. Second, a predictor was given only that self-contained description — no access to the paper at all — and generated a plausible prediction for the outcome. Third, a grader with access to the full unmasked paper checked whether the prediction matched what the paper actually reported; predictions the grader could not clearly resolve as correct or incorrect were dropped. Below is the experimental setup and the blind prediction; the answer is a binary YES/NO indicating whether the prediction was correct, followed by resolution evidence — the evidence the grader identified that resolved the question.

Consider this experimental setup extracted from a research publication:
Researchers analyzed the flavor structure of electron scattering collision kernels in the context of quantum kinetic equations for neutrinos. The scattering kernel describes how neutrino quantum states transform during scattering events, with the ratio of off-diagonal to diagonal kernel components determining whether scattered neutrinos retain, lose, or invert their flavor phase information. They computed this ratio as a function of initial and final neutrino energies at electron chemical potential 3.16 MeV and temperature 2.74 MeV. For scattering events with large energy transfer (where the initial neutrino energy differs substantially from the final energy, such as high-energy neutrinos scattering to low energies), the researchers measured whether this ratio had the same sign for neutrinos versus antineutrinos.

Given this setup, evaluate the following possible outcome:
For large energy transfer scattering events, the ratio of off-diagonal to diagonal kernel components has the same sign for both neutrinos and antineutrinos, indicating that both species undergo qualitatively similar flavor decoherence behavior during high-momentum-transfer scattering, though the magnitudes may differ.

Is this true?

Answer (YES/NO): NO